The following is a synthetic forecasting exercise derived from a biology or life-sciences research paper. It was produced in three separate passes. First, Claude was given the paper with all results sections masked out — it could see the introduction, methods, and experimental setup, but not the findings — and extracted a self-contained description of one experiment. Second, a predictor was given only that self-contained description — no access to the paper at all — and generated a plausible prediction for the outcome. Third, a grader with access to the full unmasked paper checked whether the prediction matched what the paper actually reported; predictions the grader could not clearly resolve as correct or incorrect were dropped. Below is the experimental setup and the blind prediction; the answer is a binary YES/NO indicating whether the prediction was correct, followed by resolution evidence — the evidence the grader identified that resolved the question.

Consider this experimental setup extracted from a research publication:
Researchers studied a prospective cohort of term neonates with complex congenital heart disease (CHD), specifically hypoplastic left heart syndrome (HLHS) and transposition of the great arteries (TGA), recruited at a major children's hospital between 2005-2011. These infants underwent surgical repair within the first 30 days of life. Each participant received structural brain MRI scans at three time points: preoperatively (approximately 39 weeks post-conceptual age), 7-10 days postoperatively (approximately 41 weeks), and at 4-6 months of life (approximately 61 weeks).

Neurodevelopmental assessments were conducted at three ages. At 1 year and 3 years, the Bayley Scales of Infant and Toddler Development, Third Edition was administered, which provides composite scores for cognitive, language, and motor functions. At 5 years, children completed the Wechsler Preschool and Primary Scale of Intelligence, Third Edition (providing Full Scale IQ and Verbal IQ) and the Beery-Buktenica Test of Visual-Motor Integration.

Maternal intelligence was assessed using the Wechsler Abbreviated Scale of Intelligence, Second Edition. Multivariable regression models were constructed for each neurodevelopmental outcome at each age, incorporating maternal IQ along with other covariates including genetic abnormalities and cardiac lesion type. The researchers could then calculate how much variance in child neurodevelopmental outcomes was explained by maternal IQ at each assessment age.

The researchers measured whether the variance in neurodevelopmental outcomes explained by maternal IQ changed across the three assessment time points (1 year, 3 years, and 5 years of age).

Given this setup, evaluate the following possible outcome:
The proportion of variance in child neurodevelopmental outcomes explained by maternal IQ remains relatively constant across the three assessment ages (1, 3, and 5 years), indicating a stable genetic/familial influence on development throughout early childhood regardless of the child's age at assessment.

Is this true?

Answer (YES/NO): NO